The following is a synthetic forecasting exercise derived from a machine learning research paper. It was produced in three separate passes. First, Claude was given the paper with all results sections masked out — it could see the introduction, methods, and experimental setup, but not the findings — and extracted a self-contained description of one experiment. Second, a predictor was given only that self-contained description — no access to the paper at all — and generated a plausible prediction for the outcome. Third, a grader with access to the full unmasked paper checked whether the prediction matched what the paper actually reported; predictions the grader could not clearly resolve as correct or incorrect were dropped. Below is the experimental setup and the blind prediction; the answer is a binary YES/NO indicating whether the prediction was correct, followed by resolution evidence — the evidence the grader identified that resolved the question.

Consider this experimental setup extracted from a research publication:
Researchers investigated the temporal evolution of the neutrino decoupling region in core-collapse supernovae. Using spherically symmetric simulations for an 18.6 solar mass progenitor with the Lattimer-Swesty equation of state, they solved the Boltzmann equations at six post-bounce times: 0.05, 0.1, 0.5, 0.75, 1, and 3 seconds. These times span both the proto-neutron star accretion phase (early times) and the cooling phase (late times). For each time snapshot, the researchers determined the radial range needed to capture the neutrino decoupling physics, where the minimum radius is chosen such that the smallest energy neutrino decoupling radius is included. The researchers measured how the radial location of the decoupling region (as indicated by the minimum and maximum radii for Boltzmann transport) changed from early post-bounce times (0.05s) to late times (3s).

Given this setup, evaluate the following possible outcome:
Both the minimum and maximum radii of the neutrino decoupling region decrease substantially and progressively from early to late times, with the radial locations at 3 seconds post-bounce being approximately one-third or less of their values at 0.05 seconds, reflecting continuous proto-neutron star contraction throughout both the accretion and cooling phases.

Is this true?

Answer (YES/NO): NO